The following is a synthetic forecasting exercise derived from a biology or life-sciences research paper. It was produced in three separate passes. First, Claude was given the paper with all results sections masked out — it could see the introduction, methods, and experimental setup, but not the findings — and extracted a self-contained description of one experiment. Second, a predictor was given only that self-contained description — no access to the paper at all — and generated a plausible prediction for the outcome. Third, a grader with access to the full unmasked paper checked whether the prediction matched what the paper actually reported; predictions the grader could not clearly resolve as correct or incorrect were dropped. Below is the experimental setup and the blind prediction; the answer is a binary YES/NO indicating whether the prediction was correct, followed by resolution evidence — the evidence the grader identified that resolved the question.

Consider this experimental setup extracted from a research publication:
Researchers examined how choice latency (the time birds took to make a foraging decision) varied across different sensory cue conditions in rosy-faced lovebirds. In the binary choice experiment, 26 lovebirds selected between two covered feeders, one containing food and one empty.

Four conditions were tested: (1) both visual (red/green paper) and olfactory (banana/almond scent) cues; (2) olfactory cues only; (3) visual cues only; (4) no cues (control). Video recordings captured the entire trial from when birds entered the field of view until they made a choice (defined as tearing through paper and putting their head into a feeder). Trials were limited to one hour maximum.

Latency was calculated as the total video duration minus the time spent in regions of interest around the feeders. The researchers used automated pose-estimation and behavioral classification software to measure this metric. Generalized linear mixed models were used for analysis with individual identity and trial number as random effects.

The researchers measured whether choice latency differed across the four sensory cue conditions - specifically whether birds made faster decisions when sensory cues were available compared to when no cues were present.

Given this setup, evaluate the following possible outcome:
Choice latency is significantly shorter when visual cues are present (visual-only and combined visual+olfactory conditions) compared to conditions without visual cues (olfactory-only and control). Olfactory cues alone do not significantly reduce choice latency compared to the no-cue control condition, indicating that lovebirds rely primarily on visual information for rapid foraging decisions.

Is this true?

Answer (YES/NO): YES